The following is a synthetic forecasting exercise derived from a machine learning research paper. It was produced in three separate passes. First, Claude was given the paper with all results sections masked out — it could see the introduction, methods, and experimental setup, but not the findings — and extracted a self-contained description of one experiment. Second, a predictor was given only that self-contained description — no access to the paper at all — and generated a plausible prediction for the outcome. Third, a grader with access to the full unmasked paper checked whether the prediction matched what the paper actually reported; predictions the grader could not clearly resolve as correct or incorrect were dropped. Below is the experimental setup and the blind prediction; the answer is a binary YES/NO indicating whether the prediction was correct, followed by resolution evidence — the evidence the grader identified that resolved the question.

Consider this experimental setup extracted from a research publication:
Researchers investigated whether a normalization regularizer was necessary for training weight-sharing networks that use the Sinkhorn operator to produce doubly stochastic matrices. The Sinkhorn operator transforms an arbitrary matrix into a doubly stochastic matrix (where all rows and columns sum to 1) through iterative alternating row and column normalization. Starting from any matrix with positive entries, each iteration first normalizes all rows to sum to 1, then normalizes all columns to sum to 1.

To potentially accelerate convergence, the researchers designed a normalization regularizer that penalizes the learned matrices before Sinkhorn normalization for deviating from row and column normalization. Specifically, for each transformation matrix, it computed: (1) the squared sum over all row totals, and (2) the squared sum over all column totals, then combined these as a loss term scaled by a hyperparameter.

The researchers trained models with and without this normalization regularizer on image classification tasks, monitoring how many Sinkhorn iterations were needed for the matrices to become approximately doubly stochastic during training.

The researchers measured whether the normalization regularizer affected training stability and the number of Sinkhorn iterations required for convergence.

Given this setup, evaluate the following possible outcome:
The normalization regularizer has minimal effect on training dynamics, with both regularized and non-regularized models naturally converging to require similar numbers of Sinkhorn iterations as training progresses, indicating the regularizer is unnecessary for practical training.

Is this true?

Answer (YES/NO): NO